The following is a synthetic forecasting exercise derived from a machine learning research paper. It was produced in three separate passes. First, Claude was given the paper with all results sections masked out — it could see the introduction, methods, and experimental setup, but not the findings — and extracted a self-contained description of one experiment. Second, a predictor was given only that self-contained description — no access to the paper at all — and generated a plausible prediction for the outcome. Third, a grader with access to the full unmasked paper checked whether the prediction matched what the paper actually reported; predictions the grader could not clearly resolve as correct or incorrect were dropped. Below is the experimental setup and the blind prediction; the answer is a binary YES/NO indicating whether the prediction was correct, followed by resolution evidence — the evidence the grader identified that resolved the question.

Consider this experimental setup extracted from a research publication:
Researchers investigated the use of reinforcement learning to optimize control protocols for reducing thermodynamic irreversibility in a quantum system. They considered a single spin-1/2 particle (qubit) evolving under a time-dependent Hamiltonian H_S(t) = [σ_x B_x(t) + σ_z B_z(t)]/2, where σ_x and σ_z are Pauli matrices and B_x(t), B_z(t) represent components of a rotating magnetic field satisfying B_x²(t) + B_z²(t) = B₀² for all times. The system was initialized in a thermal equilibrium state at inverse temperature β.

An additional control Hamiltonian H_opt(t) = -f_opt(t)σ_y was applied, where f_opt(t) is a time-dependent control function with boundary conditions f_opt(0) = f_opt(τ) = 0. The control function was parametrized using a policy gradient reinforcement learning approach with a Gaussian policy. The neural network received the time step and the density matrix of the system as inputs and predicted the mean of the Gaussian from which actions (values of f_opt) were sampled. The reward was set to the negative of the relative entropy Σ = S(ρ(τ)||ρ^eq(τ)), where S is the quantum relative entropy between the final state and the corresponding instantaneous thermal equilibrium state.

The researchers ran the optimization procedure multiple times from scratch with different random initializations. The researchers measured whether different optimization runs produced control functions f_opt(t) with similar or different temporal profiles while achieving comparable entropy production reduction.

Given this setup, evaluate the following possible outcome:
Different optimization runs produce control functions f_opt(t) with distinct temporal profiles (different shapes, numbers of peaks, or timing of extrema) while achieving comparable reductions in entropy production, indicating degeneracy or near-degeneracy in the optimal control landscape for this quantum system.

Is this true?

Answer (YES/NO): YES